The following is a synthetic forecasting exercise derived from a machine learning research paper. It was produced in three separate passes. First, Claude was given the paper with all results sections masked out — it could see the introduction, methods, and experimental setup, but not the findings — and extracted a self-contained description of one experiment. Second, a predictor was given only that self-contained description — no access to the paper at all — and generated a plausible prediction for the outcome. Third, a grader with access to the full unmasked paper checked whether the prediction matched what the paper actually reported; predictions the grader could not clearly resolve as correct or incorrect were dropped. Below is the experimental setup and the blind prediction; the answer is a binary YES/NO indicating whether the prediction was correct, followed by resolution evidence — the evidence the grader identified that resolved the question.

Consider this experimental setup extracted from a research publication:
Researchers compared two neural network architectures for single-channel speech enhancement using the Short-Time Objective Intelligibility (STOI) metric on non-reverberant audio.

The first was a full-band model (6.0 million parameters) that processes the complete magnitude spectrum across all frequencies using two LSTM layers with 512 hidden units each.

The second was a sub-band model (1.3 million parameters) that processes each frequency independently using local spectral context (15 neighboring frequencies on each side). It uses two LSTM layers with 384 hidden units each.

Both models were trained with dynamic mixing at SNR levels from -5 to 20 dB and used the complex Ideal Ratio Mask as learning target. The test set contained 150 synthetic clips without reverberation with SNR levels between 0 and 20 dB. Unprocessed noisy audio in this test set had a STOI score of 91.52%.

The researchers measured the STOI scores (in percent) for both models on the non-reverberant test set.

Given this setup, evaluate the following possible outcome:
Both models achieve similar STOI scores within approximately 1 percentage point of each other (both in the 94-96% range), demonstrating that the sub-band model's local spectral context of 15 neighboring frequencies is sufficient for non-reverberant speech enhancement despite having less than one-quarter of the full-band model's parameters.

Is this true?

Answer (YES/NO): NO